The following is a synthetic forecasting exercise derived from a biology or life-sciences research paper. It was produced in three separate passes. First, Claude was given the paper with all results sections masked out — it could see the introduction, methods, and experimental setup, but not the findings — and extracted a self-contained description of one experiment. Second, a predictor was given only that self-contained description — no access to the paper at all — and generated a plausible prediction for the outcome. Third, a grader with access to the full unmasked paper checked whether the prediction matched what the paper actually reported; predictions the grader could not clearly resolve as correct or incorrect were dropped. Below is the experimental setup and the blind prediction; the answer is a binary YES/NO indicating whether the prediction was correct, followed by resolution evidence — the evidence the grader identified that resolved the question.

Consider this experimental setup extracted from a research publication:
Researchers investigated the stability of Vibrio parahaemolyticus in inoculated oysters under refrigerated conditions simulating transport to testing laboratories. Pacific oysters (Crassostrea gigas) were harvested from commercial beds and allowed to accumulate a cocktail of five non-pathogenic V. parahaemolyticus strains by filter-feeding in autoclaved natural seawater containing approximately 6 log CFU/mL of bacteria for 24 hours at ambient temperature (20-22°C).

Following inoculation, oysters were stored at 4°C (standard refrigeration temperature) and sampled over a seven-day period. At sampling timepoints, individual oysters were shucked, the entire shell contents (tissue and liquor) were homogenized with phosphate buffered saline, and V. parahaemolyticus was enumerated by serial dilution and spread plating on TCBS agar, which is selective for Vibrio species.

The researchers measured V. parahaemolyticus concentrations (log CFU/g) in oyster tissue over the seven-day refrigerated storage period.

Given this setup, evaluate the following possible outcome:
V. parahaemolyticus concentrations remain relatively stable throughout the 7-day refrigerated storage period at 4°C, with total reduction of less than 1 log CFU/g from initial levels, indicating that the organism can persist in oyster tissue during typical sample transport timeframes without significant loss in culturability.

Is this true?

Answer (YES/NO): YES